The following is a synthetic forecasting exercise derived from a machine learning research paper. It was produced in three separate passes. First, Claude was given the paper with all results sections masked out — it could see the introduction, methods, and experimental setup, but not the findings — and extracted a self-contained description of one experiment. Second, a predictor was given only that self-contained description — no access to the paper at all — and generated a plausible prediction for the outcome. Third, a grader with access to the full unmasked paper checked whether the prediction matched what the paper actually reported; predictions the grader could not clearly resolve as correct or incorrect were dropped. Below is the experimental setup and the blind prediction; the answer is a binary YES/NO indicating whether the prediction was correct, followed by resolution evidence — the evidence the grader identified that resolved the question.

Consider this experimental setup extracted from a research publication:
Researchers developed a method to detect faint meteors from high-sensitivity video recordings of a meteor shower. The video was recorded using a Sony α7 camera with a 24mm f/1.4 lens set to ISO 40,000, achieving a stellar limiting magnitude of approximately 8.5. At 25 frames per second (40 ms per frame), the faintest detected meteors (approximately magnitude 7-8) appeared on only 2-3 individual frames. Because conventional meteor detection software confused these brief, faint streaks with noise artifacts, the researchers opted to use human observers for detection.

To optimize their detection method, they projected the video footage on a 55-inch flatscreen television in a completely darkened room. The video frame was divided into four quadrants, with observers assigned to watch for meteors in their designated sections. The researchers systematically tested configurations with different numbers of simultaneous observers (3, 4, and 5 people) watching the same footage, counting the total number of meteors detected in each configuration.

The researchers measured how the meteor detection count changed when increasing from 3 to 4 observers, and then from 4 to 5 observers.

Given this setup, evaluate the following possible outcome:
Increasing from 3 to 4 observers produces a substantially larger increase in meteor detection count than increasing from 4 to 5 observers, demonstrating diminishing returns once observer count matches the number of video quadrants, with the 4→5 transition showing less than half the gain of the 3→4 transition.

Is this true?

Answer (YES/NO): YES